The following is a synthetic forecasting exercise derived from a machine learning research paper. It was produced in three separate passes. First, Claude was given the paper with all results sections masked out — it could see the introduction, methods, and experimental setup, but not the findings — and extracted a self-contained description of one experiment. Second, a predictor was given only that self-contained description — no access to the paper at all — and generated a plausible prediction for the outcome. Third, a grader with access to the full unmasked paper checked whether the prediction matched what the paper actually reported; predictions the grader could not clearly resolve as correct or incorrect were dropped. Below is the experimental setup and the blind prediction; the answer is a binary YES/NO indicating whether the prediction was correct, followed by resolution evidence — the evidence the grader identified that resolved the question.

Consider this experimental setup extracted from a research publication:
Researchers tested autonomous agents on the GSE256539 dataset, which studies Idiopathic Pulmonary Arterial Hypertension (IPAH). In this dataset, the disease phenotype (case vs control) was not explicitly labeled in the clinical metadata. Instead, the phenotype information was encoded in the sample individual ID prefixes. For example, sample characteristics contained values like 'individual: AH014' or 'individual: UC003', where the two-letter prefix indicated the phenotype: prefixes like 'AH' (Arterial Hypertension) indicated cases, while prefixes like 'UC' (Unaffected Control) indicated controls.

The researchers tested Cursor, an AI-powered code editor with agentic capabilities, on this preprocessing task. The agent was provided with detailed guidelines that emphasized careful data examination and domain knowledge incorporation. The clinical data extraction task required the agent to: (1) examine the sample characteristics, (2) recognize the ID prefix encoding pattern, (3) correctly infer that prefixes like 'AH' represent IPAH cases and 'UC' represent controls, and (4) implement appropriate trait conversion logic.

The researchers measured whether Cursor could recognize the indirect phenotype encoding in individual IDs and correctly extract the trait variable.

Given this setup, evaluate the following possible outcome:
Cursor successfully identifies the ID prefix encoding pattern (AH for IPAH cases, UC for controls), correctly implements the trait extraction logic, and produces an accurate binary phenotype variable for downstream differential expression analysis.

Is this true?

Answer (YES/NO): NO